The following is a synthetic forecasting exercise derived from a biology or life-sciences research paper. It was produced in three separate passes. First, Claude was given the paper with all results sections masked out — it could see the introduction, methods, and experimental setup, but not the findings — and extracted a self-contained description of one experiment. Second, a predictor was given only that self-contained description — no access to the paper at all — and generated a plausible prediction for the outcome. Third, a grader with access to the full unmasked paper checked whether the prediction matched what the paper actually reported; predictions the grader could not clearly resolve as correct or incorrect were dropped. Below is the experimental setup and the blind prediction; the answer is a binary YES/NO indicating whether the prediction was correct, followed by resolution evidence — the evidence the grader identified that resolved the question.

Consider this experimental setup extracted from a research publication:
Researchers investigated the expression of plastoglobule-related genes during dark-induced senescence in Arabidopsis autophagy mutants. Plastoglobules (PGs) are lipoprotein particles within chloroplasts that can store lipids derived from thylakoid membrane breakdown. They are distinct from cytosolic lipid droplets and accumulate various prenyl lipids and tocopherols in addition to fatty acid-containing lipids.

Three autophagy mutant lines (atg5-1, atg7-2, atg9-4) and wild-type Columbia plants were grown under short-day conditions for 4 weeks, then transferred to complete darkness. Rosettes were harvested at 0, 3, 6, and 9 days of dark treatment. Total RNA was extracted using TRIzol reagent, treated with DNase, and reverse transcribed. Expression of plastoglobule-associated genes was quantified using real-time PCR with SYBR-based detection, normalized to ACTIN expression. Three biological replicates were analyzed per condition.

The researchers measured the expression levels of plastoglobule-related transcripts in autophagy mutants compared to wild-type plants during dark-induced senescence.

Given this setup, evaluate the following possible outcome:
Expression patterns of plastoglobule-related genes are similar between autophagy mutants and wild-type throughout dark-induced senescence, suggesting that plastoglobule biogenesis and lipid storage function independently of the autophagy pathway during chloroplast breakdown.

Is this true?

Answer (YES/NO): NO